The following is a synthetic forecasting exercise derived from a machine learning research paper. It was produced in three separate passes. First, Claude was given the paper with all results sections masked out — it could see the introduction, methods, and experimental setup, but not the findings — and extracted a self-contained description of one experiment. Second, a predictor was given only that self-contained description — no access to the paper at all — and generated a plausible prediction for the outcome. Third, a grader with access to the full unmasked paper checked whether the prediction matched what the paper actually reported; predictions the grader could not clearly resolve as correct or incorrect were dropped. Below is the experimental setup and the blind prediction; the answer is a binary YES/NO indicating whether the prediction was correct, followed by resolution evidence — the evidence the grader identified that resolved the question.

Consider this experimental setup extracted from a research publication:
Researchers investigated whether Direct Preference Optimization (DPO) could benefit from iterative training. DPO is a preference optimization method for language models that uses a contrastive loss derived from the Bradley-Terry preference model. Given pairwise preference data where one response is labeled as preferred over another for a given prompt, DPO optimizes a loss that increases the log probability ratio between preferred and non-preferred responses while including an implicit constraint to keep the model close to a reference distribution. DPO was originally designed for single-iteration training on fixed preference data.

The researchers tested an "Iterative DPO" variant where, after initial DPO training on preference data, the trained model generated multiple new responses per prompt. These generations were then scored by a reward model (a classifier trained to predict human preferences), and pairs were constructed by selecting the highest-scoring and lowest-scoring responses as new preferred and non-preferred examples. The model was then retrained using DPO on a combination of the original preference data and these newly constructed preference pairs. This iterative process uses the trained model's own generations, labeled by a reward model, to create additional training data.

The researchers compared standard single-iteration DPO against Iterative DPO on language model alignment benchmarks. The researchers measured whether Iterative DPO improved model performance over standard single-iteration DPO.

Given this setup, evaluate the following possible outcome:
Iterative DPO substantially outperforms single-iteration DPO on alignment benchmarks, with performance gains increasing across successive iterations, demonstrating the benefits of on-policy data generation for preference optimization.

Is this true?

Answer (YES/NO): NO